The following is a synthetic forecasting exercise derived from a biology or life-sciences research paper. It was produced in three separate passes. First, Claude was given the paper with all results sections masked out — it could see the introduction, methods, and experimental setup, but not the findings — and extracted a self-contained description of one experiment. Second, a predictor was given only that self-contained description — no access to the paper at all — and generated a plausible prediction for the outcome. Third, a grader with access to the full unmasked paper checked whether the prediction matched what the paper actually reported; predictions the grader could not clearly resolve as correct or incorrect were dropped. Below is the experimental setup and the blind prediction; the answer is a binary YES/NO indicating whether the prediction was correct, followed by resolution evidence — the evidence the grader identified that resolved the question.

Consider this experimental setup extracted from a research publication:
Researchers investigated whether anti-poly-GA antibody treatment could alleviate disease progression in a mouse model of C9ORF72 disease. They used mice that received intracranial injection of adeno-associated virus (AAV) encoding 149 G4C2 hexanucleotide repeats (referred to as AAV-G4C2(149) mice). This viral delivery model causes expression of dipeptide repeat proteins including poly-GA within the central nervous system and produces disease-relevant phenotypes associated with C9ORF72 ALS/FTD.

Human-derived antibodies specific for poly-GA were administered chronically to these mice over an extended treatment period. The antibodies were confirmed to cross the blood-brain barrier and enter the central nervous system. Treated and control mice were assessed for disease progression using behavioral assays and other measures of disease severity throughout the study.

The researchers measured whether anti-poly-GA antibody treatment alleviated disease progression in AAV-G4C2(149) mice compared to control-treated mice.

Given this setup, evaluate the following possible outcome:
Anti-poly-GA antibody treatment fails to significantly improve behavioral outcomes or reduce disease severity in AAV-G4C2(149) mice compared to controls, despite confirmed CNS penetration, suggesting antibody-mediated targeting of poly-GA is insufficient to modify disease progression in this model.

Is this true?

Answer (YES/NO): YES